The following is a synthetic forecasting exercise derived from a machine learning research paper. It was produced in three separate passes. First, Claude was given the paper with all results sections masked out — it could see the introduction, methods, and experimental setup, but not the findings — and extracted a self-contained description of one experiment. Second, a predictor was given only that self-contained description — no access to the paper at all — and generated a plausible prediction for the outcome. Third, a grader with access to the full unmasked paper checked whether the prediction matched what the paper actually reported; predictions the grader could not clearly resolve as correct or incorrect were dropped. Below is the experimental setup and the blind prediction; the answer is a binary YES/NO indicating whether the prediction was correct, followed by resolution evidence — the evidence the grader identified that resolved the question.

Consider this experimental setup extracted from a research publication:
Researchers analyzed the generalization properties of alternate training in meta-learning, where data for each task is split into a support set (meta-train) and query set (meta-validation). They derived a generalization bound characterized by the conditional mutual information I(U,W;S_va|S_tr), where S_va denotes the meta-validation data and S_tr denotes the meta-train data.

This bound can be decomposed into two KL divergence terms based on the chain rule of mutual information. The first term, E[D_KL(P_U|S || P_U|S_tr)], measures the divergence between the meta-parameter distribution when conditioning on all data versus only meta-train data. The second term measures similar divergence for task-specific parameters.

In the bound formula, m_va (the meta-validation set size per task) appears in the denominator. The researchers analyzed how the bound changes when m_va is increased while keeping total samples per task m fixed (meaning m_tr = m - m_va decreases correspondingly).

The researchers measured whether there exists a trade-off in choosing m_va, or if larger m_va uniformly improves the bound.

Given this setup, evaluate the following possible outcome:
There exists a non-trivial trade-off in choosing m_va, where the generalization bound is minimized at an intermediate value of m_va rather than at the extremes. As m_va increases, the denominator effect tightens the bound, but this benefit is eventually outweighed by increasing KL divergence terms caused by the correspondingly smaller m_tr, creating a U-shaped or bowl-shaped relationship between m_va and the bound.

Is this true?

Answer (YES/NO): YES